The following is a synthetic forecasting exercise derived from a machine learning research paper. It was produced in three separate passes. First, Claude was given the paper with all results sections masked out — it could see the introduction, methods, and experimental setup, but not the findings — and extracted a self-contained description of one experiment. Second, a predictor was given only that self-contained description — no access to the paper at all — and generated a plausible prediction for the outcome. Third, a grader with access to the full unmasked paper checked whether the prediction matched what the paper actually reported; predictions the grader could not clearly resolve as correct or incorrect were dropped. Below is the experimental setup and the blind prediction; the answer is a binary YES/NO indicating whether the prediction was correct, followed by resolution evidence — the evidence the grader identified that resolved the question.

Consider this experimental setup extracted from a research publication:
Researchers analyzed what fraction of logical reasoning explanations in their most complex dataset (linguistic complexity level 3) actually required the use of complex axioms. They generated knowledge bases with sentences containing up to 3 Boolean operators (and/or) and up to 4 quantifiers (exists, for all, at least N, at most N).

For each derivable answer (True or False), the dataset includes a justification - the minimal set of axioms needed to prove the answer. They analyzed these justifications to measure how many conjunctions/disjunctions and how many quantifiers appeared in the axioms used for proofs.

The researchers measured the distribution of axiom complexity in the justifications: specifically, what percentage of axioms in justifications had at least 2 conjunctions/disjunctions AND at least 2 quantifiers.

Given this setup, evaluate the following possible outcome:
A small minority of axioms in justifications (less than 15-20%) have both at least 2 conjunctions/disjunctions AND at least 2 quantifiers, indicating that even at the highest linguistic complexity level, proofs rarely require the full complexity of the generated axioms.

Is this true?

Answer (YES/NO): NO